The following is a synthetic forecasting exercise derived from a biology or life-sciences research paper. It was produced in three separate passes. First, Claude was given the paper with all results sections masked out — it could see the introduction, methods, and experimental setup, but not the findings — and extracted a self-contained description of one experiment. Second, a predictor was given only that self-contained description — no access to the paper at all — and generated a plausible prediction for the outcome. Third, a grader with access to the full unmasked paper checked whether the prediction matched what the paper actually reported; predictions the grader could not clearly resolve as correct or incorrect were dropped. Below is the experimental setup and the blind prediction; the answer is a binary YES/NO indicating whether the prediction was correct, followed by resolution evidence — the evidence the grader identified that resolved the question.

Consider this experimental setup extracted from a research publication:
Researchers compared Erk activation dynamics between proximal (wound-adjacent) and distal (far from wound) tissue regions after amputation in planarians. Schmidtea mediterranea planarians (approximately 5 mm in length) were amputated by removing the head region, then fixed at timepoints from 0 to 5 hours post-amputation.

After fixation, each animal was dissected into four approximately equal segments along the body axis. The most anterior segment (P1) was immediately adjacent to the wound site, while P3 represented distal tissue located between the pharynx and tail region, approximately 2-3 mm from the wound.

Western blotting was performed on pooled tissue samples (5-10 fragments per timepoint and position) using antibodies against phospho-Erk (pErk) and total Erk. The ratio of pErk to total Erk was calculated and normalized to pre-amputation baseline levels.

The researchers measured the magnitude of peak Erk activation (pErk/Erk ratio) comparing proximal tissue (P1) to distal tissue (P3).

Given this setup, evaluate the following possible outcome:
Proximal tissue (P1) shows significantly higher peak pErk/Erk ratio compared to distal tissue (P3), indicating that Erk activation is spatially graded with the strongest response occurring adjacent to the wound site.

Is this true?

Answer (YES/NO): NO